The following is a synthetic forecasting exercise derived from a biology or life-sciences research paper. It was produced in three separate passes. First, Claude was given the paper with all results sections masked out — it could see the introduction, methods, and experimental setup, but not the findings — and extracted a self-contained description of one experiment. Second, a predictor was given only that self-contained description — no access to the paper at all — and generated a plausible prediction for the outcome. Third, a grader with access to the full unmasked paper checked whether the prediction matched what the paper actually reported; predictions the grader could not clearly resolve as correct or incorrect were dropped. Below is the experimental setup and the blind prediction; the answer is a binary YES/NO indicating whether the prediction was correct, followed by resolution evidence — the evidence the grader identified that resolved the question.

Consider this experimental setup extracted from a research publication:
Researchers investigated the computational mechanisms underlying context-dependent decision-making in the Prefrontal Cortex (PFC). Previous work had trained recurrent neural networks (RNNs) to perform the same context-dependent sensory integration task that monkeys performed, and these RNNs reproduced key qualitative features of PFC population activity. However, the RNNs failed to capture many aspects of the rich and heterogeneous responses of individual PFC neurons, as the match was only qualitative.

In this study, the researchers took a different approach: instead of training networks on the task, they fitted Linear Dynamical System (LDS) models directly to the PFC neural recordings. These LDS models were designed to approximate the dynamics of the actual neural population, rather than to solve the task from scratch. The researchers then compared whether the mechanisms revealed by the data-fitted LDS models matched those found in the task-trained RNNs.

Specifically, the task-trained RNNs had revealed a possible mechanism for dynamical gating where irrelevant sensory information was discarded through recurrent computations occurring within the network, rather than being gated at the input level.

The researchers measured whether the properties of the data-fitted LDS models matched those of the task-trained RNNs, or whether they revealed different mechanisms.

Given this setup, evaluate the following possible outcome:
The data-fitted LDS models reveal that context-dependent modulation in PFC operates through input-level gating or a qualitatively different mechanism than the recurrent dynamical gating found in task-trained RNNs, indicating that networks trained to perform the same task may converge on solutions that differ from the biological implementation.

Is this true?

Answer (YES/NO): YES